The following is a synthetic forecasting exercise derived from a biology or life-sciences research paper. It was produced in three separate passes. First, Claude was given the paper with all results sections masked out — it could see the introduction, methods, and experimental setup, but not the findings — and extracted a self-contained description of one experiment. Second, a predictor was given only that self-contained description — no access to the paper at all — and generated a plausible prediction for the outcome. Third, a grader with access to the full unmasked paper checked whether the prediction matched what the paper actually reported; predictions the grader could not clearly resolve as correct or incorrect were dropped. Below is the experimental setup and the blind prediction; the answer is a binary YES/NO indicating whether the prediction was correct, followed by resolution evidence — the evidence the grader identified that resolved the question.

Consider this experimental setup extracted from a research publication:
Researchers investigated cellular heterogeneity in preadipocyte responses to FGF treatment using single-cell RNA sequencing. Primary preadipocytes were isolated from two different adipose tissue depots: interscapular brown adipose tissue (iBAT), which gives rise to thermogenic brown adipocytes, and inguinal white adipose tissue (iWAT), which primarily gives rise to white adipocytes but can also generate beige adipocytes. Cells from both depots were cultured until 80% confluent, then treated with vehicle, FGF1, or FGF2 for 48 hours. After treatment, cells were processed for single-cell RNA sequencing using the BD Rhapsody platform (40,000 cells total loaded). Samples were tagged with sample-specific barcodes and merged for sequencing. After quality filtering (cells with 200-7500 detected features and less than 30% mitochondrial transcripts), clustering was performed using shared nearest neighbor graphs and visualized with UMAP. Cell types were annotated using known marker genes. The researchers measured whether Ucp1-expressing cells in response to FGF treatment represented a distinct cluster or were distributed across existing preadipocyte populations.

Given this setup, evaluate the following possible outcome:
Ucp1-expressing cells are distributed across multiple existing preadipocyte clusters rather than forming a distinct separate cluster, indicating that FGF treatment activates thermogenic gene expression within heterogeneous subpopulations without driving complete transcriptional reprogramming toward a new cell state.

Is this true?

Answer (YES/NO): NO